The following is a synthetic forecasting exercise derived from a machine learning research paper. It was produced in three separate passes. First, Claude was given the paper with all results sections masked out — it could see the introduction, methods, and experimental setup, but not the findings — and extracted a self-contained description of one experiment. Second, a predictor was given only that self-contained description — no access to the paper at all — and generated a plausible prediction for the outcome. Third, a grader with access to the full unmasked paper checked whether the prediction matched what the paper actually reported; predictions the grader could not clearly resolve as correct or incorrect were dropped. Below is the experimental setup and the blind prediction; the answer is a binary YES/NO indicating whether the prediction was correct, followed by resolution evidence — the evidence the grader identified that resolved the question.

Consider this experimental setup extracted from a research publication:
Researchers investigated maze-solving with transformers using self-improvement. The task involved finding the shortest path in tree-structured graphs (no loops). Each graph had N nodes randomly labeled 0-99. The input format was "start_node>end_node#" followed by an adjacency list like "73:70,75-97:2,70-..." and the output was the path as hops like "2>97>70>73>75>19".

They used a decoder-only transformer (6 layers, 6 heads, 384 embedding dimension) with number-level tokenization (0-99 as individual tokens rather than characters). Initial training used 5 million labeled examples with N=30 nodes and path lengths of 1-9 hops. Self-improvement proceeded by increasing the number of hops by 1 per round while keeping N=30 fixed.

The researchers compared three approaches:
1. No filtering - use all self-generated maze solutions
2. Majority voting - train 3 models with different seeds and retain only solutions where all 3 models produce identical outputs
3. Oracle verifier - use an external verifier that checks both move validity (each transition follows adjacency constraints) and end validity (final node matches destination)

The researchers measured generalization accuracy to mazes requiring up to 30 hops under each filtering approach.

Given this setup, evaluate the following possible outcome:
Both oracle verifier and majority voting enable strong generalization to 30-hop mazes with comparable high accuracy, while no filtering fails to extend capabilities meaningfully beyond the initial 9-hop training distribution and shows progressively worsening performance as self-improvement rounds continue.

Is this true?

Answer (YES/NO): YES